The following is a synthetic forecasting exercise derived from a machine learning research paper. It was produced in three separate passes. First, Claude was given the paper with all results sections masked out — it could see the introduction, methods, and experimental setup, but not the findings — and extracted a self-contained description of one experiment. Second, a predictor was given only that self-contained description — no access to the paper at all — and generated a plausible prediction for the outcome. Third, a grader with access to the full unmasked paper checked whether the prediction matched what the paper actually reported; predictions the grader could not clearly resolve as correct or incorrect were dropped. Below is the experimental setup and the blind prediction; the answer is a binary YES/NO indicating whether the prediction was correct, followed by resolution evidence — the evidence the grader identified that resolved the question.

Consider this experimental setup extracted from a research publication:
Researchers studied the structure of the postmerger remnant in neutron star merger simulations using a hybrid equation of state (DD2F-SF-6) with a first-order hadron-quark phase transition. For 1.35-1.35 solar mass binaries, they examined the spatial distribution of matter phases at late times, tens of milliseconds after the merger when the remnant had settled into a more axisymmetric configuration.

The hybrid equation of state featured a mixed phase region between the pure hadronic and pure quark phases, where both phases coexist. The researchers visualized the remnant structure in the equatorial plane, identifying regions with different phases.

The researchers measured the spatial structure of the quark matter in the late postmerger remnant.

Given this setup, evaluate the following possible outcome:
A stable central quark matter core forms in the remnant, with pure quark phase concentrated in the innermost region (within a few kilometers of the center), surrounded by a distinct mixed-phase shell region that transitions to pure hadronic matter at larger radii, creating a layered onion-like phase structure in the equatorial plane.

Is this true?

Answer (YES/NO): YES